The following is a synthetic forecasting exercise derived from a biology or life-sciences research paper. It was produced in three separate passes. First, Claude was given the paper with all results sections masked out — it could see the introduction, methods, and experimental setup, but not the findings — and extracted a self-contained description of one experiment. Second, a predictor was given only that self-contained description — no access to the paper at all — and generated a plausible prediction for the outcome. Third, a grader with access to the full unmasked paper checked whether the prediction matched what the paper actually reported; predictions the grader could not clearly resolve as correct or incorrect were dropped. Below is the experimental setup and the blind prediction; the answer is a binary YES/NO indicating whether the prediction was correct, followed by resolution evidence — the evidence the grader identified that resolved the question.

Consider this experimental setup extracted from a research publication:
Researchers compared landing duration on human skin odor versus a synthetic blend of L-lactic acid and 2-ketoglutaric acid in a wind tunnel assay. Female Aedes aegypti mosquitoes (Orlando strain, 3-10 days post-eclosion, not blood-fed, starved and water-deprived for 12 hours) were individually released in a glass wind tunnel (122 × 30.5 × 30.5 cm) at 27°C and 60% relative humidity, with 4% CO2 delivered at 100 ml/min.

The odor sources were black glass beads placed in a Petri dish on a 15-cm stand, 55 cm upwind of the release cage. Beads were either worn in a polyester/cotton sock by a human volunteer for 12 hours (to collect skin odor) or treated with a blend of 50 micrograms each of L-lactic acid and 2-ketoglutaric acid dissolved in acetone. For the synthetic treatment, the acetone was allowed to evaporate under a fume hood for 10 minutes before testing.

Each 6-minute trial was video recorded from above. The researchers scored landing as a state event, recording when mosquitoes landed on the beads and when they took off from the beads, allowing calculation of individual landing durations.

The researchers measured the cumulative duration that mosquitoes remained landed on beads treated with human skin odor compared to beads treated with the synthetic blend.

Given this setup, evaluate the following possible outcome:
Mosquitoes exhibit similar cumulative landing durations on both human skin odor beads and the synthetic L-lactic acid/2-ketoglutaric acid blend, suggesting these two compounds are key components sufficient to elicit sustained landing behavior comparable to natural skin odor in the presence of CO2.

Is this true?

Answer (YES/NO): NO